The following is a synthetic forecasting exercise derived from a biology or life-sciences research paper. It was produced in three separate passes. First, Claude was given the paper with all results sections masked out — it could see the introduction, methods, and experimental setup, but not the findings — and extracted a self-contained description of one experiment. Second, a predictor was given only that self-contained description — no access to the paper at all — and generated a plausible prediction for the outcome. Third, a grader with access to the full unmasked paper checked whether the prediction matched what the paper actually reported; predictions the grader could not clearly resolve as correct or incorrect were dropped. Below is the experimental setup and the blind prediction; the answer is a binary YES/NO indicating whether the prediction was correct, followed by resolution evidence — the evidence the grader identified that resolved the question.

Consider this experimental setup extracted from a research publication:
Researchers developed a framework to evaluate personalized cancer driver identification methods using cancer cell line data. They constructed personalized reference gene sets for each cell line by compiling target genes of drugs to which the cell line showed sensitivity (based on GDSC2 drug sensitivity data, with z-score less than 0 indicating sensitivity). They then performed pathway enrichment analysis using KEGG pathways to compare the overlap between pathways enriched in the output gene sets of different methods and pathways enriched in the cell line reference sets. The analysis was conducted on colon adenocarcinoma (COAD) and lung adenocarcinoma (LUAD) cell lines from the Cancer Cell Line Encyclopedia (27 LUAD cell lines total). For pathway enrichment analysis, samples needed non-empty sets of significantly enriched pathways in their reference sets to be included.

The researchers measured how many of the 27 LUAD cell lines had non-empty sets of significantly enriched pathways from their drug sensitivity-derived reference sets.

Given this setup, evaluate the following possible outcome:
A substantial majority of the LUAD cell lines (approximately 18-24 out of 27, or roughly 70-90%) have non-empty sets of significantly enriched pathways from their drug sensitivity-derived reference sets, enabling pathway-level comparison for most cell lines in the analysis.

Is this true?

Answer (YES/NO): NO